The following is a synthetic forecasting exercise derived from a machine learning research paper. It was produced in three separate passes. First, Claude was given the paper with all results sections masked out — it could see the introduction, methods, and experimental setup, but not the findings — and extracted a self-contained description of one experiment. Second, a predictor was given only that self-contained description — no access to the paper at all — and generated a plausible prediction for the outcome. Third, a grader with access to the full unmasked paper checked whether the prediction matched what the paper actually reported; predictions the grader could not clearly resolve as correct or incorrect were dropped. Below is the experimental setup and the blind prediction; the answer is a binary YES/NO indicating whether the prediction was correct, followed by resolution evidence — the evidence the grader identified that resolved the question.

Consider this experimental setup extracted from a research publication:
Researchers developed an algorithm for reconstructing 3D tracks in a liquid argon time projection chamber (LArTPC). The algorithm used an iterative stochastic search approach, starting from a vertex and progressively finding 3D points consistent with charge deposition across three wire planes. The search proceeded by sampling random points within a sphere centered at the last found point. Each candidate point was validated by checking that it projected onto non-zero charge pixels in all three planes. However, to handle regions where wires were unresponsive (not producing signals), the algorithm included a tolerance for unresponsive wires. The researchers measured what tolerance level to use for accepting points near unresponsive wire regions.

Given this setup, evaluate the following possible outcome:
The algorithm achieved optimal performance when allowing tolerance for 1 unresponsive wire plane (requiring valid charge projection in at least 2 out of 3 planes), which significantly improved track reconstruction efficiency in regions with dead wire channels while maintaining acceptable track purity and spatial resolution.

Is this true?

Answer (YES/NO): NO